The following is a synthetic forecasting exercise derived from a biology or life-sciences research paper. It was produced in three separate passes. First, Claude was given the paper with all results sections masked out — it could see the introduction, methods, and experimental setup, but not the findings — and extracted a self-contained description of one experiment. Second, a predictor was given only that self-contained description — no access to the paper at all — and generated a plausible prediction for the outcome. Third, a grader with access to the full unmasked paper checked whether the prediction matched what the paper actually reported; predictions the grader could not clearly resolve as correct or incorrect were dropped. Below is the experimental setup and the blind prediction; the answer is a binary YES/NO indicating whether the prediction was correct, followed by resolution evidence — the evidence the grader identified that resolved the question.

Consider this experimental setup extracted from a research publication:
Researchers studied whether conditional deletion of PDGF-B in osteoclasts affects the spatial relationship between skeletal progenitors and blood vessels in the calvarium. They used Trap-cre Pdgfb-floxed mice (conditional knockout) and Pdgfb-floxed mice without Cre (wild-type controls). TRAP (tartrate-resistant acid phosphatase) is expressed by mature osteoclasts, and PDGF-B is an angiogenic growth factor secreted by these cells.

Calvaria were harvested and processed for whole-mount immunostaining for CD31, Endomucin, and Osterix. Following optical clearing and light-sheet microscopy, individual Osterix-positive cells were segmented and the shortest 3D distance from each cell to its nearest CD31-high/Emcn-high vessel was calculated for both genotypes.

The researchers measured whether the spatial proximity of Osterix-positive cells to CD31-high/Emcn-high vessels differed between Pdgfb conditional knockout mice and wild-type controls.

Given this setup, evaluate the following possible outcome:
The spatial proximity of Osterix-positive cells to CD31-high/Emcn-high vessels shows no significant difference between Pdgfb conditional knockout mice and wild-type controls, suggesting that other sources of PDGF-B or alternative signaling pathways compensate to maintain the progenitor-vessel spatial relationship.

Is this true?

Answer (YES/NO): NO